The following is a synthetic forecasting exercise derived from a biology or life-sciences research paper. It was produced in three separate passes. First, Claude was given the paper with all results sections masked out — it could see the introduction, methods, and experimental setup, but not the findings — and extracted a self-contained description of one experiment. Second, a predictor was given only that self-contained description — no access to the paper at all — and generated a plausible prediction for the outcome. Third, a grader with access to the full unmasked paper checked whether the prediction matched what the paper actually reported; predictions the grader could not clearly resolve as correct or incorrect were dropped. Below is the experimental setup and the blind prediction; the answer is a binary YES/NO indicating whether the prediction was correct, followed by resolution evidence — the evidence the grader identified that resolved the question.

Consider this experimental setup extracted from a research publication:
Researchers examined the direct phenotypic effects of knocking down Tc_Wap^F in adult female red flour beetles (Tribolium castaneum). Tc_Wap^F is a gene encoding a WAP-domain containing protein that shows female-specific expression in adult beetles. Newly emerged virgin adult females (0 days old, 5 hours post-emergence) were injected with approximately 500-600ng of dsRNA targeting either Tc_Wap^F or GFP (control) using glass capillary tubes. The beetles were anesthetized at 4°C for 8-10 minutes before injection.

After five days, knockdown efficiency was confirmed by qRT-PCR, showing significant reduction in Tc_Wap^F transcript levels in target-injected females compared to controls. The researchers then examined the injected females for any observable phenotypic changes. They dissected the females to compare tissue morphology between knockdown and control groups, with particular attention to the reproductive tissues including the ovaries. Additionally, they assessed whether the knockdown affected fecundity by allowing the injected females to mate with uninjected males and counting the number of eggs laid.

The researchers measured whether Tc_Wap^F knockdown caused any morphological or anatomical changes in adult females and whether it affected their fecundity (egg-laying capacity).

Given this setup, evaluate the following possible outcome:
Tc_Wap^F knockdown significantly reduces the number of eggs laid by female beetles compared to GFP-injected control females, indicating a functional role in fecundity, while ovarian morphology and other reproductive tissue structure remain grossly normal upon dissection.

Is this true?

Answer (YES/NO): NO